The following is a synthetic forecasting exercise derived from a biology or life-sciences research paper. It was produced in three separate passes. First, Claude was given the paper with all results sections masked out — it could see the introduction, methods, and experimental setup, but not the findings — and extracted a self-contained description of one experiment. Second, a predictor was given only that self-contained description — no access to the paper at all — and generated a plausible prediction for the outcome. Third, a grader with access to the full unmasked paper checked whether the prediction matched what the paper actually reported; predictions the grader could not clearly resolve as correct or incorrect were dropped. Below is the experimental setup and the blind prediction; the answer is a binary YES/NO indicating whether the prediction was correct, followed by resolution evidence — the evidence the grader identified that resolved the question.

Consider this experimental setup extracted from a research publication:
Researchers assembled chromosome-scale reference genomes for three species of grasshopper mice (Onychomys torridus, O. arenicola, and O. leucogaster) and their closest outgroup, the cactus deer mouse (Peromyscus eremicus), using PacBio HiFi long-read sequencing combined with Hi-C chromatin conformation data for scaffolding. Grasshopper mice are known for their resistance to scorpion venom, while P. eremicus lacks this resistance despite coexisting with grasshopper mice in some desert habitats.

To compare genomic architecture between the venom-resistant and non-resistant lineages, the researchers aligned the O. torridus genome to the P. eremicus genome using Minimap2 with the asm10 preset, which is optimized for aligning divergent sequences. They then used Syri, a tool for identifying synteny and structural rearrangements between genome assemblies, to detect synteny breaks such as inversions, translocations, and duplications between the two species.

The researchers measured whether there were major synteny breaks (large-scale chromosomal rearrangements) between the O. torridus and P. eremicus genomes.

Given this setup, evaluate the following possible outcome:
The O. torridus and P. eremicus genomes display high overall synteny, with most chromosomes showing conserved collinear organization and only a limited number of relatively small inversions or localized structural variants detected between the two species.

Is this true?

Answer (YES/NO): NO